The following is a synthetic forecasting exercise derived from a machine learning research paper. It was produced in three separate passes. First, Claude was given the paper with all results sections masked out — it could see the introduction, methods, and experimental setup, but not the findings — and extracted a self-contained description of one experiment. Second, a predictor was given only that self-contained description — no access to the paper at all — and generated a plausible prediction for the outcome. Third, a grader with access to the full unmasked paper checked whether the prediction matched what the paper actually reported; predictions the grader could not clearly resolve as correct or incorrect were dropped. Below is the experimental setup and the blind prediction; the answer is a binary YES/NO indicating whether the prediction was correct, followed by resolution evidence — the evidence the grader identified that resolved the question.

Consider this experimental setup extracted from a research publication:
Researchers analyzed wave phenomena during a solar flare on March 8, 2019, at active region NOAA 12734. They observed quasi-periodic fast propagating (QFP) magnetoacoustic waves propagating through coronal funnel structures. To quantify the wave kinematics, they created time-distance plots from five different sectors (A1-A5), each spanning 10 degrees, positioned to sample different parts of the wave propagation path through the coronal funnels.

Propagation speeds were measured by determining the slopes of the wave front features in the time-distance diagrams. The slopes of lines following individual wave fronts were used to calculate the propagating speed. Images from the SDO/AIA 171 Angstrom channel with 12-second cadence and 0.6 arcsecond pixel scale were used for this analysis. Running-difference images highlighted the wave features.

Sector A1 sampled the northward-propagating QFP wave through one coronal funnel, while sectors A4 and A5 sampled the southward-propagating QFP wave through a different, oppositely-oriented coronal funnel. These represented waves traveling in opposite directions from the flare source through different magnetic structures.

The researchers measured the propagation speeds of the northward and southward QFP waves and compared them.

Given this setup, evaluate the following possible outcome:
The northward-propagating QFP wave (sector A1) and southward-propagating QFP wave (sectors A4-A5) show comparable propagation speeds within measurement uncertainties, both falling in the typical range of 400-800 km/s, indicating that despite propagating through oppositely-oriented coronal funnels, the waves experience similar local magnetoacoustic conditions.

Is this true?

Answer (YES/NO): NO